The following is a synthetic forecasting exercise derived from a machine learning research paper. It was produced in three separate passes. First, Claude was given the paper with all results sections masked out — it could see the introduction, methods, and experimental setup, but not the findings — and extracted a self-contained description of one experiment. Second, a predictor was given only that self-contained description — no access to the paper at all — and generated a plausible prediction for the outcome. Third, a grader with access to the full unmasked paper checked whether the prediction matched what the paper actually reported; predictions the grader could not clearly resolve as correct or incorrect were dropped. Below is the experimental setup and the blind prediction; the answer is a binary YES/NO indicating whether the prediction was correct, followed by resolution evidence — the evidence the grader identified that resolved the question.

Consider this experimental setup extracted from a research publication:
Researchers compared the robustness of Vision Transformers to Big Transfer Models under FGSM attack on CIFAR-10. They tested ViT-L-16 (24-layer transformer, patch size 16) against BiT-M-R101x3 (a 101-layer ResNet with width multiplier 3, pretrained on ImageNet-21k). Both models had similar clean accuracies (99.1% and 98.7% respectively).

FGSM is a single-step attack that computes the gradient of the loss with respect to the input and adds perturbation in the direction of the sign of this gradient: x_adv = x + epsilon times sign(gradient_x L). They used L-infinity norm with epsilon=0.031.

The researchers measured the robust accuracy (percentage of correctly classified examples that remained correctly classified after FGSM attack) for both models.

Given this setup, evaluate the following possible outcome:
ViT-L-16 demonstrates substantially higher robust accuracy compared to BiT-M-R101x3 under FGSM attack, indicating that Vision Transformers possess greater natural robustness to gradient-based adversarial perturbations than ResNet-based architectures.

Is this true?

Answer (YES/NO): NO